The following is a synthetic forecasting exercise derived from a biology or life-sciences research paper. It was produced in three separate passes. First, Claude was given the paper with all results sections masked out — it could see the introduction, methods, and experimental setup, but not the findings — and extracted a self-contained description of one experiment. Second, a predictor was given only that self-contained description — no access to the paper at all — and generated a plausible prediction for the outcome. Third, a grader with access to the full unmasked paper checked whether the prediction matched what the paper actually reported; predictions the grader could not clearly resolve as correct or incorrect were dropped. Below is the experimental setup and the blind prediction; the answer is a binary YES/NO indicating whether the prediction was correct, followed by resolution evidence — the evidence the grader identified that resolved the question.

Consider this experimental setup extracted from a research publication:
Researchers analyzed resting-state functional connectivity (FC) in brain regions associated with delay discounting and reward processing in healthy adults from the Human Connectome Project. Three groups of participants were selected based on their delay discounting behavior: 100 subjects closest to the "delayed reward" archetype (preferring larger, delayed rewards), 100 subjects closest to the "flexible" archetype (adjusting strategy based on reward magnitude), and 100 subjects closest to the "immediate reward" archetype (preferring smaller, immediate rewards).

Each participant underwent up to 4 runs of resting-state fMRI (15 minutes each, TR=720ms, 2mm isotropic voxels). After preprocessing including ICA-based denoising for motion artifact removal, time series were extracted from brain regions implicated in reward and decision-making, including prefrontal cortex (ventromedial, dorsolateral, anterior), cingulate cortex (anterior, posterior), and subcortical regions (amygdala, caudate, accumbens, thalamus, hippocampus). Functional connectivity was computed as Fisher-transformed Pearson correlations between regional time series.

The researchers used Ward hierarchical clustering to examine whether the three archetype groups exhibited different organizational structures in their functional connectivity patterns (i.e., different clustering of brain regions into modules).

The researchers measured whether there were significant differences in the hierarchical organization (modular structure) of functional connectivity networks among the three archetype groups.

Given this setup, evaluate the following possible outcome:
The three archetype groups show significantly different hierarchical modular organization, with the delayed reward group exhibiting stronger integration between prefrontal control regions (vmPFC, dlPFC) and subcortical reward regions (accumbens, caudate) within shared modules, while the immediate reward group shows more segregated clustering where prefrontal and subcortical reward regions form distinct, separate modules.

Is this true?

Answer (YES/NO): NO